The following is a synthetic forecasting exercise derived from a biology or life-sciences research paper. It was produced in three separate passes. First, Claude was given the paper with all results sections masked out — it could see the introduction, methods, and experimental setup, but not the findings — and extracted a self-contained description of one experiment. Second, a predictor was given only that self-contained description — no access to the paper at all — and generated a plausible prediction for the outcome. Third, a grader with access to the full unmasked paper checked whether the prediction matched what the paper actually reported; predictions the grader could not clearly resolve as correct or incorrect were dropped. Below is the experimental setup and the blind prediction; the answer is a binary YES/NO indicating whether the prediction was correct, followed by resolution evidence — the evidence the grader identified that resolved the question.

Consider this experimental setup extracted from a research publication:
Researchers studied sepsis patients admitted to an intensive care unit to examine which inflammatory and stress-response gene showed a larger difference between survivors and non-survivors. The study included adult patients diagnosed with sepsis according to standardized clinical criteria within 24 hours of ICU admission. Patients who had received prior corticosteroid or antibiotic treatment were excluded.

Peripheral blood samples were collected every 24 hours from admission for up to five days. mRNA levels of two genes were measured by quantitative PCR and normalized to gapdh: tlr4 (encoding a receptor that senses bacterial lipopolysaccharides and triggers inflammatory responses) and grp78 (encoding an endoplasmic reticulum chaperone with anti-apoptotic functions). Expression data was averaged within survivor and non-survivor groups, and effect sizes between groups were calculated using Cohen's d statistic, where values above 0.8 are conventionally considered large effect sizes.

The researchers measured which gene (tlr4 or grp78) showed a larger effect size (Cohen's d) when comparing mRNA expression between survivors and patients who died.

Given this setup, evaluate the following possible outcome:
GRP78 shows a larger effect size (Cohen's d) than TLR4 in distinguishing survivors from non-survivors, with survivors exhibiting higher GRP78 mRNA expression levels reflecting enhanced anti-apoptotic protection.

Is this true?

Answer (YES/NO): NO